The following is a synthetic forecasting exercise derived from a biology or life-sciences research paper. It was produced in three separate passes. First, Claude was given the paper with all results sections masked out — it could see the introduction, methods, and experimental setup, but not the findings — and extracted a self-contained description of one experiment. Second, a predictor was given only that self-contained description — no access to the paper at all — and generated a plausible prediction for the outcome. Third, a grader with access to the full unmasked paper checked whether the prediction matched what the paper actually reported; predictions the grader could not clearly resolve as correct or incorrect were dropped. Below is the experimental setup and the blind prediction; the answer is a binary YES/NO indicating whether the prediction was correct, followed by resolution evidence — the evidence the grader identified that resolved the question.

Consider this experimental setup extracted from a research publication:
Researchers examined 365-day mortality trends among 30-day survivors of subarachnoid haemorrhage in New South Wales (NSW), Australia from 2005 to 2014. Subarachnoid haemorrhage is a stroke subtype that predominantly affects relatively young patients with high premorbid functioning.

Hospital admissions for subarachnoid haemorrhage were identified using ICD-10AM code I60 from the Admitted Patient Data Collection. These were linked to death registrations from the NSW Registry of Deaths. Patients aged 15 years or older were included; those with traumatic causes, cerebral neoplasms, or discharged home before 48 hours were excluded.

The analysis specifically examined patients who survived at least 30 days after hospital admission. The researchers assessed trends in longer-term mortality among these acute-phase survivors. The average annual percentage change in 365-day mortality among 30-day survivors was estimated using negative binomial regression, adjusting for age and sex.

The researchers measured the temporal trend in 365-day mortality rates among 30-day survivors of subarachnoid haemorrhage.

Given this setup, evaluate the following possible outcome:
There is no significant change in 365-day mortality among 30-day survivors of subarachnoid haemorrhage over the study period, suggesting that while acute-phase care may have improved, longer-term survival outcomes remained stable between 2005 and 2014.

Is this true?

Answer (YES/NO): NO